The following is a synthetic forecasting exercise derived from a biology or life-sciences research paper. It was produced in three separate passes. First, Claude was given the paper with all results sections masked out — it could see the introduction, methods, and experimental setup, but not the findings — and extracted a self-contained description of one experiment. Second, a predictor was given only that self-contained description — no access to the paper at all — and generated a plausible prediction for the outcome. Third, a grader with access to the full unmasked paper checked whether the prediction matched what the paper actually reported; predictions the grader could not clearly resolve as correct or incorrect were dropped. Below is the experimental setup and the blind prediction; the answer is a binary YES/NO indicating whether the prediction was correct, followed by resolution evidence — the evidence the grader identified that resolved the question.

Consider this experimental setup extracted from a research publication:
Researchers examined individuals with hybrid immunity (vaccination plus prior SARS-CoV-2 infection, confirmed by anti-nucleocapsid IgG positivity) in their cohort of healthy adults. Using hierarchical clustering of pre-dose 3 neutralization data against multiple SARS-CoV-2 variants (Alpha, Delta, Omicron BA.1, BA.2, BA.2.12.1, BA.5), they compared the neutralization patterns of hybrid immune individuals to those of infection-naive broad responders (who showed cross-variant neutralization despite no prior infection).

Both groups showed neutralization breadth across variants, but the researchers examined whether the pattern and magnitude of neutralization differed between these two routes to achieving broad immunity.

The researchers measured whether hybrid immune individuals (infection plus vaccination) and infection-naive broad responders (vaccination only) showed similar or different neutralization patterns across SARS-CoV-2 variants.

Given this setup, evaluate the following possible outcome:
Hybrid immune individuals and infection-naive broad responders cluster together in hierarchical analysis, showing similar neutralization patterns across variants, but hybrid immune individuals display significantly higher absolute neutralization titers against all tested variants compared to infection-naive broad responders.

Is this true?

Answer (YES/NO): NO